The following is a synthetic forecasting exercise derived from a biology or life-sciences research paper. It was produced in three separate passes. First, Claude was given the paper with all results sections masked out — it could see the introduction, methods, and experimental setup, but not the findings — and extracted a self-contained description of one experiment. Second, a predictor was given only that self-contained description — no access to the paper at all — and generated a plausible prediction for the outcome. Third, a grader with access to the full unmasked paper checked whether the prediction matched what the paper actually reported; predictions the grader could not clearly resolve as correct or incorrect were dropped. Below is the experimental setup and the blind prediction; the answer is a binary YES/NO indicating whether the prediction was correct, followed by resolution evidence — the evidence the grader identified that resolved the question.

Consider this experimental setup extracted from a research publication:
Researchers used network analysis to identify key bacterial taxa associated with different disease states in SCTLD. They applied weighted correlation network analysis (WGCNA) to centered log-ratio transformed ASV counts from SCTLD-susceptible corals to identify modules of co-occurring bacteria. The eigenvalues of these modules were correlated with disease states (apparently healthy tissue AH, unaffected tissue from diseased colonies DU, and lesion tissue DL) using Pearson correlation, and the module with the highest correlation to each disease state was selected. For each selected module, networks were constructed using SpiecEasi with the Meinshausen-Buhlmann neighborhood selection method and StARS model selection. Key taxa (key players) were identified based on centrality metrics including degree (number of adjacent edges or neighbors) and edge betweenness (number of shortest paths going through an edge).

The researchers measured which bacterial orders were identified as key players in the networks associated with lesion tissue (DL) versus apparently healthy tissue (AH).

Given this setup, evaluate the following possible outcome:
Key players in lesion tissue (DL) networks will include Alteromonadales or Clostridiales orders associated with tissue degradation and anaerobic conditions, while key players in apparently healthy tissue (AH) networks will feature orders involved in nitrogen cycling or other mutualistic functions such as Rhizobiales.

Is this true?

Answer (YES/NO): NO